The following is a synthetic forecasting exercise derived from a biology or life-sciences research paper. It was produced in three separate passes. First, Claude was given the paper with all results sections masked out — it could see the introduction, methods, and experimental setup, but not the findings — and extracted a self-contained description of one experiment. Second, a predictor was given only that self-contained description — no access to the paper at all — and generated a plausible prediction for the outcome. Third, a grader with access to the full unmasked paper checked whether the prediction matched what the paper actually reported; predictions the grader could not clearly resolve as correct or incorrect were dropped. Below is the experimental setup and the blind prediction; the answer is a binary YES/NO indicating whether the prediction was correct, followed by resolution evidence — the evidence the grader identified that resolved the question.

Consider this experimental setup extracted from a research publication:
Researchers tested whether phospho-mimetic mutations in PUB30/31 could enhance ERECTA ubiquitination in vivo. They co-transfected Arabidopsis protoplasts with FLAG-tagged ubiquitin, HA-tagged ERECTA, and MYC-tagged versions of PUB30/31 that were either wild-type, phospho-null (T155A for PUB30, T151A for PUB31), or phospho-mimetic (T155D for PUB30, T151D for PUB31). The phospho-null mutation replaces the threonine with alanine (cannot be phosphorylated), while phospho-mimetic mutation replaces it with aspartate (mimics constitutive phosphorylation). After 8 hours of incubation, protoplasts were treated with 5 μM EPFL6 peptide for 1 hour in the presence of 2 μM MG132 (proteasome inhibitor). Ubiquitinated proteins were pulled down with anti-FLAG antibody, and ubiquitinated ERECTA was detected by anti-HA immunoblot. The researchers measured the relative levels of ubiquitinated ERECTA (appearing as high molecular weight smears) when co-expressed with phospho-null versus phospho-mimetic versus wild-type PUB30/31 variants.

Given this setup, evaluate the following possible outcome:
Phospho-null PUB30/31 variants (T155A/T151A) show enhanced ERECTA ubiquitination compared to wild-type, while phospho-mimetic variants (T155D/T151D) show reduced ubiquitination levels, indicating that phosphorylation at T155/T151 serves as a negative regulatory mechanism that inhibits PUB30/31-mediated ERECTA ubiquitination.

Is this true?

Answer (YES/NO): NO